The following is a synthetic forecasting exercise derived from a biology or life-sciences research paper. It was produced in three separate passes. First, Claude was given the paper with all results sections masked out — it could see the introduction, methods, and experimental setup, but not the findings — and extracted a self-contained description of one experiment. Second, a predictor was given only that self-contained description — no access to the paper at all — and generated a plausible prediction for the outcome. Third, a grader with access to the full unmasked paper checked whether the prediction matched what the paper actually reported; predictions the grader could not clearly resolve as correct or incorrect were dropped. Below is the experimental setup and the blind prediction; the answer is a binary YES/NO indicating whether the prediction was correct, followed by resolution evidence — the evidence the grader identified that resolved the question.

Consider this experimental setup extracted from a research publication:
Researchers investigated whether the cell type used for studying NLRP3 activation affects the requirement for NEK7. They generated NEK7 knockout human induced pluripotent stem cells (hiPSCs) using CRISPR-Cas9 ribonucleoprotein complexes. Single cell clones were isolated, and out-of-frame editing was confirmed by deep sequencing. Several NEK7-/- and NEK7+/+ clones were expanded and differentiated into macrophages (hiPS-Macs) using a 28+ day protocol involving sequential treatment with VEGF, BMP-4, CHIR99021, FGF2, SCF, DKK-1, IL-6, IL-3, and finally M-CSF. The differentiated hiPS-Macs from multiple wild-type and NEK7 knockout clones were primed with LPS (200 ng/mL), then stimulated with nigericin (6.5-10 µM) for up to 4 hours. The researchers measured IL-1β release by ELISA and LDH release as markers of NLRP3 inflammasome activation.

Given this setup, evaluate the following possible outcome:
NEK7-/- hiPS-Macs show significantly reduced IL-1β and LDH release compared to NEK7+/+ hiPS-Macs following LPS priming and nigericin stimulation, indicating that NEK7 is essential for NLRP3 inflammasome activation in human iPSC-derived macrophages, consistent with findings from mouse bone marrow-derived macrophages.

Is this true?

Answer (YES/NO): NO